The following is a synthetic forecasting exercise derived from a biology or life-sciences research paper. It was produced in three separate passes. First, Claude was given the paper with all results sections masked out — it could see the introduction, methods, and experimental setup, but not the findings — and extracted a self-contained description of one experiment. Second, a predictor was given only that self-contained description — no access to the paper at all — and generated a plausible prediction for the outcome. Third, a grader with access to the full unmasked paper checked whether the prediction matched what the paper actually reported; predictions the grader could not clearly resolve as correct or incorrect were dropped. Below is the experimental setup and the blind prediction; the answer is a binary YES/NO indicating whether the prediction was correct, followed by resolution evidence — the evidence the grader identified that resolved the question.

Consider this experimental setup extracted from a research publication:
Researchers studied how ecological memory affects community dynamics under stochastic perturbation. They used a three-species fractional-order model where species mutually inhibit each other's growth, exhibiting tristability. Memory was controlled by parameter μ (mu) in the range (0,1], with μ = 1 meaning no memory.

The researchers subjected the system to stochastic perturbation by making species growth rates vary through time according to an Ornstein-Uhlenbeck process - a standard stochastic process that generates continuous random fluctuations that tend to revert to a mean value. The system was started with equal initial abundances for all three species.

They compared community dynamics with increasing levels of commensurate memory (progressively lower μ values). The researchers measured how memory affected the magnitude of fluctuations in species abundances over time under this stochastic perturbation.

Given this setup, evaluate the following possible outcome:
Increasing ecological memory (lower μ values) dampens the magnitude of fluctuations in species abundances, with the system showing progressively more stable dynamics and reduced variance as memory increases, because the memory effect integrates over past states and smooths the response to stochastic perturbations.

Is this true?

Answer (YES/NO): YES